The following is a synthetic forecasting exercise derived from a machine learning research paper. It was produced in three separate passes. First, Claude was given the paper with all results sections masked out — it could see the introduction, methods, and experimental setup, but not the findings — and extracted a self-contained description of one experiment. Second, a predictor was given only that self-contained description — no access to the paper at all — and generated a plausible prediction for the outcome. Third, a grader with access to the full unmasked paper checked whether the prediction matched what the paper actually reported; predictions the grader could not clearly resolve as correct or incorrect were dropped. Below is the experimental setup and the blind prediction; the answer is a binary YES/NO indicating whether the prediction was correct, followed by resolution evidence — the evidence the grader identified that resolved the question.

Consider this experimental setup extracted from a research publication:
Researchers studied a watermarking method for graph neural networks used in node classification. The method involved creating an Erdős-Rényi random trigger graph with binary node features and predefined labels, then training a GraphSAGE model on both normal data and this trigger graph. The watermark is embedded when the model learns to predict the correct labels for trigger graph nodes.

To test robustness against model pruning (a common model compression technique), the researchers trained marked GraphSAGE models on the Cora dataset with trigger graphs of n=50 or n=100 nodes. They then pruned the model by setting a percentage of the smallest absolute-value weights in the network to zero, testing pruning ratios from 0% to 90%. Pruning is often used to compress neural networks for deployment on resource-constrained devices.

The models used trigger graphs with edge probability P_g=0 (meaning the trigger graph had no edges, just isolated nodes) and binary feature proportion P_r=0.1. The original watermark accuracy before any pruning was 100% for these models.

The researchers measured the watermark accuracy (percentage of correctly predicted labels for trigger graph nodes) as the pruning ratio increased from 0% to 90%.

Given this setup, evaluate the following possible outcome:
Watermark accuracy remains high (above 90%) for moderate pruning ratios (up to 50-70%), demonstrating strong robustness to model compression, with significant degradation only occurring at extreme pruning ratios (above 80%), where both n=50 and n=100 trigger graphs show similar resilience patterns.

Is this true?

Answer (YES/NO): NO